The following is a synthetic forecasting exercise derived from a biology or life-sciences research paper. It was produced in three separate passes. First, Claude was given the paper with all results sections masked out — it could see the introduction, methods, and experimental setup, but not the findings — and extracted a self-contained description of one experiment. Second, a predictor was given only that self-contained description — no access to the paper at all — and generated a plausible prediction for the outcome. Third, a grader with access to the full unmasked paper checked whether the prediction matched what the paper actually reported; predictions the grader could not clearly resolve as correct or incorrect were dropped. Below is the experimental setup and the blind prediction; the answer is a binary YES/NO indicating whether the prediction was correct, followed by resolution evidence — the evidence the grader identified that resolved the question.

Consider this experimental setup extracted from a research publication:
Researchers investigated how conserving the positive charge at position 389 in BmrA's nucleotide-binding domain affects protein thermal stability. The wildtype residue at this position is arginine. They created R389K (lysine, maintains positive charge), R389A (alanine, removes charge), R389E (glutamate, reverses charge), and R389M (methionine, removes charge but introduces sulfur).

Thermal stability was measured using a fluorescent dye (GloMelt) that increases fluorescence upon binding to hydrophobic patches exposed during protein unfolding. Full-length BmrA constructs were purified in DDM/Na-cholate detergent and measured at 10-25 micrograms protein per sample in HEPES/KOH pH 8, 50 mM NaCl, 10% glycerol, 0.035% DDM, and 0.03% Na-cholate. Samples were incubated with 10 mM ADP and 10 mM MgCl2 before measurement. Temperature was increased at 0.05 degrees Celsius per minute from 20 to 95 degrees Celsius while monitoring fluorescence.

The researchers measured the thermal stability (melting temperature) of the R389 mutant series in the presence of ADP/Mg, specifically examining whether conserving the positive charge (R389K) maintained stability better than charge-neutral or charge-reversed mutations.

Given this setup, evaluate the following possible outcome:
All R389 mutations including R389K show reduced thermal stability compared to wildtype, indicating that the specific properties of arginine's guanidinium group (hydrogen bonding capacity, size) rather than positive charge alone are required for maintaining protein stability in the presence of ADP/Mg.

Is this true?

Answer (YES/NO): YES